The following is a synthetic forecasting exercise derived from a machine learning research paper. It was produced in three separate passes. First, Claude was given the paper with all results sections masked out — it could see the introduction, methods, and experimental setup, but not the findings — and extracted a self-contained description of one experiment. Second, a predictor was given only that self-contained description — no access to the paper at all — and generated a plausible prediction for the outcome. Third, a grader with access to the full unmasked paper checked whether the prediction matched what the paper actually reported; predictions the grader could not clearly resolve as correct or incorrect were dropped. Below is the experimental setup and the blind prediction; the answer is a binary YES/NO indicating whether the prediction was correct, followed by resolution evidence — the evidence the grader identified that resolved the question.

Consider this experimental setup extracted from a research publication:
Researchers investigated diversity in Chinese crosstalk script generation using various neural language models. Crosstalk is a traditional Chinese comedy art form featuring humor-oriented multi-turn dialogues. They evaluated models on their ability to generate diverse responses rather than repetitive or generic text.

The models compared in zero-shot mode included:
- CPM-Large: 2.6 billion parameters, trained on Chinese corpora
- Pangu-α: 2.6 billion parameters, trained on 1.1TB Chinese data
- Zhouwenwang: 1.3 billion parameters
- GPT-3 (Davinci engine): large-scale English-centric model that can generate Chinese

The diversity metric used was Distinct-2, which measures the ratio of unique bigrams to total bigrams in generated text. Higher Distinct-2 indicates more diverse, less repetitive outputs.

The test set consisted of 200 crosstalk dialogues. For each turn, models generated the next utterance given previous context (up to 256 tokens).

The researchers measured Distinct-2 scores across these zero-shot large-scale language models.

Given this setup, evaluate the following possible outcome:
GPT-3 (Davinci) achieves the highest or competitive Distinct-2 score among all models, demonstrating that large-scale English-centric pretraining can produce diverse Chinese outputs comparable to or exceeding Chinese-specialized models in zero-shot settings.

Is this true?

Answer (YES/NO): NO